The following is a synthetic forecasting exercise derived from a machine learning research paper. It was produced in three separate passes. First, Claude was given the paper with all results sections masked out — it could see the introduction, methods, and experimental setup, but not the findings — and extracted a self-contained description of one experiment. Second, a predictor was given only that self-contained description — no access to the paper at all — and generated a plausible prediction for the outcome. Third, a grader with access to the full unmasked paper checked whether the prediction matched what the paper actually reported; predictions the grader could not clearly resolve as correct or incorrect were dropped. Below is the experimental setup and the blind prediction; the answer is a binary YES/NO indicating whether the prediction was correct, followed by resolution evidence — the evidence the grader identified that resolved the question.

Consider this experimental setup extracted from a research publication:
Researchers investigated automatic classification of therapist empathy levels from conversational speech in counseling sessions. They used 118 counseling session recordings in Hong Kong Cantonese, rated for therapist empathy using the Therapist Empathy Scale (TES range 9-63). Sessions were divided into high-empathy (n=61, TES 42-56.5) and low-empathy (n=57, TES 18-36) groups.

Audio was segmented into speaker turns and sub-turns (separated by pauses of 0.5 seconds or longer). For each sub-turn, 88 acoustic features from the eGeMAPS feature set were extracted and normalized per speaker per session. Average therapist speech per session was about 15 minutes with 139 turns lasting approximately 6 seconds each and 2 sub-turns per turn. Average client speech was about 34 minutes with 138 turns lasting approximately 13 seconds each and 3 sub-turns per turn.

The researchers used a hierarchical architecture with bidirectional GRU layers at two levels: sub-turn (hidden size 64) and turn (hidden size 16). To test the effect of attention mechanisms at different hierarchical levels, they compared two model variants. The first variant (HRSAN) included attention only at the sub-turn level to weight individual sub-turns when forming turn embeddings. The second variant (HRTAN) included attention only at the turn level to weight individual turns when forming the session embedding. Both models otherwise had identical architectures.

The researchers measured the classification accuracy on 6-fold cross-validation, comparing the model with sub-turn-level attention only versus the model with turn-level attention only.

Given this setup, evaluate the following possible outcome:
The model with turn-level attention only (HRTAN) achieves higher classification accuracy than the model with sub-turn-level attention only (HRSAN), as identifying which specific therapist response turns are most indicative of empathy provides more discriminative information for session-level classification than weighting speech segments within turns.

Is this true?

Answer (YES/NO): YES